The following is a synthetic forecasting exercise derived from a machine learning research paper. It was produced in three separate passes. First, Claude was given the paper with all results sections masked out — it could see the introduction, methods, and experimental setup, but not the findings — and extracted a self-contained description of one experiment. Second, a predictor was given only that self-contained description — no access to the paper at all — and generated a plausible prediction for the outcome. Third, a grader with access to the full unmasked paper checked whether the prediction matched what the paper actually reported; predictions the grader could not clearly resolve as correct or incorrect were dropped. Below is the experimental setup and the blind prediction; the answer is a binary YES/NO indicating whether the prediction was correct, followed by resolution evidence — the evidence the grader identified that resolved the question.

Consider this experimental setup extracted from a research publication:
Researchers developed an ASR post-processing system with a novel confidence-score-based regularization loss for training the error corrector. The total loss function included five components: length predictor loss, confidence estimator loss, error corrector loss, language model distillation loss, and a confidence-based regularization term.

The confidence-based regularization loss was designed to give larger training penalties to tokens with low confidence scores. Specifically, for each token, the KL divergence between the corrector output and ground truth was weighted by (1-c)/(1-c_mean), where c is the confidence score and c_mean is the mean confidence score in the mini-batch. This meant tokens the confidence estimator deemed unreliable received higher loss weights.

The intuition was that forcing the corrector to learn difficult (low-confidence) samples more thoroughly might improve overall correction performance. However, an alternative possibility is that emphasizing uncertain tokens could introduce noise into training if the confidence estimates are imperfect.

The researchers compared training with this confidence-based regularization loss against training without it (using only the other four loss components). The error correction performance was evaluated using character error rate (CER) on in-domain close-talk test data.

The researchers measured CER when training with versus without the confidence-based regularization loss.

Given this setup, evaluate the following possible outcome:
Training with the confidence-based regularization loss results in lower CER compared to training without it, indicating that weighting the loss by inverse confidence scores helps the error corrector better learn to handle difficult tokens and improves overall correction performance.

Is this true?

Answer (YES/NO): YES